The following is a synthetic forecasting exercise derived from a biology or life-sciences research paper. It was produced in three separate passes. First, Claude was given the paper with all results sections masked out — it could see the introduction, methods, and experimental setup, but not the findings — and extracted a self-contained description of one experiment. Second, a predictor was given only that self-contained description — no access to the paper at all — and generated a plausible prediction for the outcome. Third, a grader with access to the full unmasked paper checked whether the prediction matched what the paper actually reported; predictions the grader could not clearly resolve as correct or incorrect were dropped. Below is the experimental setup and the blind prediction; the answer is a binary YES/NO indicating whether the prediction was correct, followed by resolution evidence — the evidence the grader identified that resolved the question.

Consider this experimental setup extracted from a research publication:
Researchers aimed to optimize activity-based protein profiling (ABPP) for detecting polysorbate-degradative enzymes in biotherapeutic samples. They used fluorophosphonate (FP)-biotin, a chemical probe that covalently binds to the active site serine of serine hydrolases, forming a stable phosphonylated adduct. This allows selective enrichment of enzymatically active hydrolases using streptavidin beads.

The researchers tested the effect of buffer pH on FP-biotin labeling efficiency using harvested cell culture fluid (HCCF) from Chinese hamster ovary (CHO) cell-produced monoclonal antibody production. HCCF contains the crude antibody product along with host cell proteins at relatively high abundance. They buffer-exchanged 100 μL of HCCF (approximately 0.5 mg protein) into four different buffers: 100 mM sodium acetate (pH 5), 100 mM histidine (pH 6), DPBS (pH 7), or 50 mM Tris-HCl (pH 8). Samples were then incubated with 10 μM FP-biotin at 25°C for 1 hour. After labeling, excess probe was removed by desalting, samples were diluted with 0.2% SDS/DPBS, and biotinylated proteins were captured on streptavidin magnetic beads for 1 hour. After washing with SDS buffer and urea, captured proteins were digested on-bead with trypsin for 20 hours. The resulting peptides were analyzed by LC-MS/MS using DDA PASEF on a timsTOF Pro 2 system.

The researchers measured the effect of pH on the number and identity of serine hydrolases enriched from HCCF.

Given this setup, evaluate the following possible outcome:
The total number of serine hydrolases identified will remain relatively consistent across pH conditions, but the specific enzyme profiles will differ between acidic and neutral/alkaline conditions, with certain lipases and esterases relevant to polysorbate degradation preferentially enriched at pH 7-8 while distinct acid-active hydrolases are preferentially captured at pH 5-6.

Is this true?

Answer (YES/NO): NO